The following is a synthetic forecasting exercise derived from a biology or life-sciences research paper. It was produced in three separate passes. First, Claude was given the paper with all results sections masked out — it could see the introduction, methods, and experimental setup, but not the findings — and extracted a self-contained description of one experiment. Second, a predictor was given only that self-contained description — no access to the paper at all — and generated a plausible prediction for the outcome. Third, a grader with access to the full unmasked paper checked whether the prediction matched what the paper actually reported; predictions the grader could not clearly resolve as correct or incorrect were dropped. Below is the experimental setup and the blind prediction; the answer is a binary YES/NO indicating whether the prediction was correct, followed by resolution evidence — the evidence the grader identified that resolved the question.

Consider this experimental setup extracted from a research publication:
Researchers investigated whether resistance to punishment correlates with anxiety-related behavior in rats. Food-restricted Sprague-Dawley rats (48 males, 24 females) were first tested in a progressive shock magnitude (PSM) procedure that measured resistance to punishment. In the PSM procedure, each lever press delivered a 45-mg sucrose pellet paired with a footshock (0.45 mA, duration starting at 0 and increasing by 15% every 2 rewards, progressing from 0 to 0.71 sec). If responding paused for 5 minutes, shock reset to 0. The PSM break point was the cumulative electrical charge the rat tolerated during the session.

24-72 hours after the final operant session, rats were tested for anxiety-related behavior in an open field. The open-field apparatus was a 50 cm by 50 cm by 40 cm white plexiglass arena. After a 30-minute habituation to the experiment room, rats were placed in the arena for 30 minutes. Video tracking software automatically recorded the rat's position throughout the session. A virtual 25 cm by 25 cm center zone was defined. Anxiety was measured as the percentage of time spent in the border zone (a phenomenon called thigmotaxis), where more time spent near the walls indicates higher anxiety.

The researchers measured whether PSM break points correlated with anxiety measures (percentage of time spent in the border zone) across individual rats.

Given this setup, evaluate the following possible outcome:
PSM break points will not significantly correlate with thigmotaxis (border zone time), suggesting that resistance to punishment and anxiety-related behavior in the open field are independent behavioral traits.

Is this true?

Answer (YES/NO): YES